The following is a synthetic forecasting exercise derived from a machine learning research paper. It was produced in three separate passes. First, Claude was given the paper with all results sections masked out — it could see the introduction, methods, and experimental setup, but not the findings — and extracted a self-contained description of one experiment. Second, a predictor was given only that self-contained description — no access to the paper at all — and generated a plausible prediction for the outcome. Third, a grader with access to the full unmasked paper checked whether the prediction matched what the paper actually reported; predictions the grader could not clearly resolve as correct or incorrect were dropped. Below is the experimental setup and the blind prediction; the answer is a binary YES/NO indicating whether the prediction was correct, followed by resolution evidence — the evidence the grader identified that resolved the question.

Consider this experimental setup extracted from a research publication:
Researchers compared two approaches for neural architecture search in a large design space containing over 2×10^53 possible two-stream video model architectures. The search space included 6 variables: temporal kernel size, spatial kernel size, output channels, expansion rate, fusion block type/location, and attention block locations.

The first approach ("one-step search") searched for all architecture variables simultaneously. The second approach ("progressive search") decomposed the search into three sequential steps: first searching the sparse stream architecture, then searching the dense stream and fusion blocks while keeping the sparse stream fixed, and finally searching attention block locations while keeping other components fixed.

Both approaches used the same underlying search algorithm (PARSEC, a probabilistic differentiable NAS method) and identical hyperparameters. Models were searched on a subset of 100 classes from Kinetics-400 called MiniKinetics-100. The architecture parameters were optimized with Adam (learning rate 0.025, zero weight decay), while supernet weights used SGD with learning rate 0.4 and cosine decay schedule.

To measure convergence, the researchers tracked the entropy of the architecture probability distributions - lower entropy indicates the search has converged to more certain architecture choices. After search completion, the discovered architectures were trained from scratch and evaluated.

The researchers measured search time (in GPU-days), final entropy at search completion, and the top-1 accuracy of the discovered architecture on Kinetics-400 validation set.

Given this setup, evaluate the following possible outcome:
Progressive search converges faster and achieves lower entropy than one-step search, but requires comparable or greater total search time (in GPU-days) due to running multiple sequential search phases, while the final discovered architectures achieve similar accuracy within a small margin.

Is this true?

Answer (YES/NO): NO